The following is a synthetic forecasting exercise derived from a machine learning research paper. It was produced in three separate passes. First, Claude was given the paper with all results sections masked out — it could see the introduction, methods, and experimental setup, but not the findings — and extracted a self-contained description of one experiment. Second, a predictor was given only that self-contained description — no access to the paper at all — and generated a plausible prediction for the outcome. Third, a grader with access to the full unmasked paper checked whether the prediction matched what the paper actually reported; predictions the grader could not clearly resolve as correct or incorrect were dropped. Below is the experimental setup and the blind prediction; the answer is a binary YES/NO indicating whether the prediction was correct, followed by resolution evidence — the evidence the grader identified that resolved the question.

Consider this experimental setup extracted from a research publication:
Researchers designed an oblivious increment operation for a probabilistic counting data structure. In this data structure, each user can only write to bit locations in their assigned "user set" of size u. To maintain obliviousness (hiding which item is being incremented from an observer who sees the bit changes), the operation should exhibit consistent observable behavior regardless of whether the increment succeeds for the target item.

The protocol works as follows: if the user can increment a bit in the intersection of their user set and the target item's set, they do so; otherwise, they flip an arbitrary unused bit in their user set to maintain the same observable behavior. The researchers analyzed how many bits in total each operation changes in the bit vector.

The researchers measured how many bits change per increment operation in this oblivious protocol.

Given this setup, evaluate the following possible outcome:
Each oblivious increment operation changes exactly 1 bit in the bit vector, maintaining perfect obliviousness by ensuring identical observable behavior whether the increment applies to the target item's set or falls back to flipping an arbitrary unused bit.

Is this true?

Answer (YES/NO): YES